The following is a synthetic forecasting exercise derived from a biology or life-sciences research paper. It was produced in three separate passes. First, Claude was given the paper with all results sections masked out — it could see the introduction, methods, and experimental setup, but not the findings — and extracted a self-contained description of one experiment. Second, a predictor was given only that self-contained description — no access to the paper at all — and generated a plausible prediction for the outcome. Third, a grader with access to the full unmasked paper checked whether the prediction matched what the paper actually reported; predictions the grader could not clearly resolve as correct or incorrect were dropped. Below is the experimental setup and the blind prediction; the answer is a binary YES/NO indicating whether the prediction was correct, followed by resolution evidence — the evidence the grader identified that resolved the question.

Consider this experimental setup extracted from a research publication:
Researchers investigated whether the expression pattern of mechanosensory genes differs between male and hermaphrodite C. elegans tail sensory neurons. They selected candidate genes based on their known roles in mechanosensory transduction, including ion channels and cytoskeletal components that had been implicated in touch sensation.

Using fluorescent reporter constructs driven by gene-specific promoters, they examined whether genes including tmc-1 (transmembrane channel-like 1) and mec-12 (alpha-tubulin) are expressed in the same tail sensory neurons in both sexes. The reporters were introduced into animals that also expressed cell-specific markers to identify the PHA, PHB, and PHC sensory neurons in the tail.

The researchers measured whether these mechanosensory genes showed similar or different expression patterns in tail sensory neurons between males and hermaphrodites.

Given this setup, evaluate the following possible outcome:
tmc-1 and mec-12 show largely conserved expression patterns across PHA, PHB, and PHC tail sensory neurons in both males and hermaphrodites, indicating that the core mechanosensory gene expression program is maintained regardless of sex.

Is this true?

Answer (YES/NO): YES